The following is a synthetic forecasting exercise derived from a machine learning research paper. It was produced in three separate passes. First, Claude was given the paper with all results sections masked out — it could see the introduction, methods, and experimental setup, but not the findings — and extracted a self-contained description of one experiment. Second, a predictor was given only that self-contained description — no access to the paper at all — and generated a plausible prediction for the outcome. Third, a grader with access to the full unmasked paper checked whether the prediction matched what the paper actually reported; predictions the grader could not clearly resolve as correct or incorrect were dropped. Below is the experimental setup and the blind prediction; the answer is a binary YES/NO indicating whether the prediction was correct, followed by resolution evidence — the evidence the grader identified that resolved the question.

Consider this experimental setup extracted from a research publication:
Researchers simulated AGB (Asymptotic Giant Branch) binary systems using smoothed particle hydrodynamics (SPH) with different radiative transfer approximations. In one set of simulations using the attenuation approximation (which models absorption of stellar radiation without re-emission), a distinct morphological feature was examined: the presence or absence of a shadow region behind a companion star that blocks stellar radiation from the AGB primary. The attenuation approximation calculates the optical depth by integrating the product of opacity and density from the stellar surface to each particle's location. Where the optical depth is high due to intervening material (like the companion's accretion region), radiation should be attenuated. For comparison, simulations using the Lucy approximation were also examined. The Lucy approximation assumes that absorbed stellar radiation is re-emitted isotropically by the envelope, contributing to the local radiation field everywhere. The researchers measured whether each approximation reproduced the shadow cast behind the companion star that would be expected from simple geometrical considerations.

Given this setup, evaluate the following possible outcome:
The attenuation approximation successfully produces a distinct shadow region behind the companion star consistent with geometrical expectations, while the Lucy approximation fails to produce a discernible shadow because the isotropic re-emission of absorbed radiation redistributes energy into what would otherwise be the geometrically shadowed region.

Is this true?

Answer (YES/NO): YES